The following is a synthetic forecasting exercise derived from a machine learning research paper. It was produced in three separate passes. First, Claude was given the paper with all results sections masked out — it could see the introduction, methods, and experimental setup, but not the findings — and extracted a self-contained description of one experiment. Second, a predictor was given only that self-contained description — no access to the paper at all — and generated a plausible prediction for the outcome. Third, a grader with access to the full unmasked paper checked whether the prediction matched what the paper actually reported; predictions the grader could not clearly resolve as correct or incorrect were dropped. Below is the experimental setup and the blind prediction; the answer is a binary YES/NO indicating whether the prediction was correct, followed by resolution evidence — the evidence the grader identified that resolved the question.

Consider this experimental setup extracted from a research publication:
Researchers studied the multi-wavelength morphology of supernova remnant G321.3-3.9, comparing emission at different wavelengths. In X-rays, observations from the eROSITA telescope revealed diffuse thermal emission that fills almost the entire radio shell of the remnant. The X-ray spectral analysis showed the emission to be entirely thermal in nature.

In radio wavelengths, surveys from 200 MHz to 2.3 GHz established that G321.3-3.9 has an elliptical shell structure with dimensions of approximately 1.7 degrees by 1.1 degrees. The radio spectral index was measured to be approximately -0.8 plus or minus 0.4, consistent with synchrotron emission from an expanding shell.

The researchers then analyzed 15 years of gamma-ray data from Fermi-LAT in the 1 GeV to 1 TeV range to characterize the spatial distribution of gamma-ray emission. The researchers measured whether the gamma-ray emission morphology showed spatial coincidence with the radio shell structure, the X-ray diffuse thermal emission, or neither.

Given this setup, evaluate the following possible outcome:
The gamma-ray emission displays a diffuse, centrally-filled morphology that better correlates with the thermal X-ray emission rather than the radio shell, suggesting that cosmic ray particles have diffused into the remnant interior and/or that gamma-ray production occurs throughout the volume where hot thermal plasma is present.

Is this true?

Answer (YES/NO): YES